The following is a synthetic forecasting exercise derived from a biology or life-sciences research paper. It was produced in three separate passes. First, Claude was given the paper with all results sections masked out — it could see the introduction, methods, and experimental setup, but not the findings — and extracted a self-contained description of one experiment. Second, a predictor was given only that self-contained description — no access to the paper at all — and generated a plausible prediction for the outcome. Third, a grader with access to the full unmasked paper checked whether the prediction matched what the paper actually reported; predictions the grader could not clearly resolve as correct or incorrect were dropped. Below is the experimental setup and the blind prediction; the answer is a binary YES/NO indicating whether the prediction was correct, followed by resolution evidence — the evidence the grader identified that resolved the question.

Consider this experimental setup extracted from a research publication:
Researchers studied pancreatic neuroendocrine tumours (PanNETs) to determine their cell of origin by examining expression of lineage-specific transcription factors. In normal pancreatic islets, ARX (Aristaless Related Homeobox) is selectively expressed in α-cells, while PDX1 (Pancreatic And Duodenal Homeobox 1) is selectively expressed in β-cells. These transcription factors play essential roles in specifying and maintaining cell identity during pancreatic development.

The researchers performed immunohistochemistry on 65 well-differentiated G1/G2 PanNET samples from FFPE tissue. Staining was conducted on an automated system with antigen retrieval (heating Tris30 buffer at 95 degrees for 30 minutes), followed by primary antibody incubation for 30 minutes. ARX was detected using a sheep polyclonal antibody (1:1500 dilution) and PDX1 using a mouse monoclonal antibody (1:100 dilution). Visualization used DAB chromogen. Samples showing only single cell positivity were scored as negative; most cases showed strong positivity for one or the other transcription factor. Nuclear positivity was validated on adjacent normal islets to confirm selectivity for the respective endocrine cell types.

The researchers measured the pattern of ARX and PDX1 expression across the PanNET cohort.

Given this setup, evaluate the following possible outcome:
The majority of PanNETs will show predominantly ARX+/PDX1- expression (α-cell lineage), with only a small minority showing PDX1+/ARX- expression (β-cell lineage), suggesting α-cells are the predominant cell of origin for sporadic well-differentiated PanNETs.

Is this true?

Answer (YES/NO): NO